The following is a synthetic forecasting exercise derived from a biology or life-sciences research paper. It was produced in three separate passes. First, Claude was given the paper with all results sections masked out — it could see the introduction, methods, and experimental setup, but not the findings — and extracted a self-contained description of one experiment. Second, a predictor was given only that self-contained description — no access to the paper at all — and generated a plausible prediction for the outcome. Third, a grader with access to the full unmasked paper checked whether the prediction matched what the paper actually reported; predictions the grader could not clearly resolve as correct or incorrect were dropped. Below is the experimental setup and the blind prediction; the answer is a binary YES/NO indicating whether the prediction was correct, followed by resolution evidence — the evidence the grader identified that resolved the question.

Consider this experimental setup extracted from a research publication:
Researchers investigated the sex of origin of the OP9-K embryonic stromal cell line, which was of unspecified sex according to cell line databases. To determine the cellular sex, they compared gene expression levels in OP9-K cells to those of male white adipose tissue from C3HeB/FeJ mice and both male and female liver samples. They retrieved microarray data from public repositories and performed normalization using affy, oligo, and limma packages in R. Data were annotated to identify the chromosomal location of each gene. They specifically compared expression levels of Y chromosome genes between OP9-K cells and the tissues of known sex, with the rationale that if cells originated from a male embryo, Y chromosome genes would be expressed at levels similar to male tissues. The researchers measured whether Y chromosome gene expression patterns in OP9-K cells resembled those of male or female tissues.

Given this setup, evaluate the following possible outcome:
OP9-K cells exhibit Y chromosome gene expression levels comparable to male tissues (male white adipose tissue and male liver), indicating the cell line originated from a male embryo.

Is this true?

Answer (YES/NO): NO